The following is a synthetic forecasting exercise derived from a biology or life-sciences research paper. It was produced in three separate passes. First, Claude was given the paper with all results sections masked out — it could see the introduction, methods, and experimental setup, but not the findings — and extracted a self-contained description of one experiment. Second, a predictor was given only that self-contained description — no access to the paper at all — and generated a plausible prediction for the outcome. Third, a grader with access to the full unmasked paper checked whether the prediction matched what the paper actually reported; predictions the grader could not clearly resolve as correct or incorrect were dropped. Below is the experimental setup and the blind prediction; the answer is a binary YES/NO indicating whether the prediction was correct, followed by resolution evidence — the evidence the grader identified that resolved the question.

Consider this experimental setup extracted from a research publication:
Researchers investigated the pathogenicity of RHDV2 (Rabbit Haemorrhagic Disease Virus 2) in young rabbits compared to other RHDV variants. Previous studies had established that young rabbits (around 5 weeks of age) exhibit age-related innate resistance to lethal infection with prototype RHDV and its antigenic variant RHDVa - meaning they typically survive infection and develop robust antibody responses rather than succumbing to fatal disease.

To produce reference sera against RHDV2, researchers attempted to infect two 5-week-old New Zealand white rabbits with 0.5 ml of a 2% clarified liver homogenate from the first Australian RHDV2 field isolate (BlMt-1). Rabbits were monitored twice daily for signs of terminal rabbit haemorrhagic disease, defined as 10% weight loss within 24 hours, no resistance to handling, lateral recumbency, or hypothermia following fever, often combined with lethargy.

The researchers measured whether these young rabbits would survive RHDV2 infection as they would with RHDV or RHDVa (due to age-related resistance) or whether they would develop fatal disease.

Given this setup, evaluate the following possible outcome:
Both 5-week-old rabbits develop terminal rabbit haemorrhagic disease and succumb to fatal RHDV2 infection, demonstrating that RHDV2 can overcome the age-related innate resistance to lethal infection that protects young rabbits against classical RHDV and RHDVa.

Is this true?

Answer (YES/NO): YES